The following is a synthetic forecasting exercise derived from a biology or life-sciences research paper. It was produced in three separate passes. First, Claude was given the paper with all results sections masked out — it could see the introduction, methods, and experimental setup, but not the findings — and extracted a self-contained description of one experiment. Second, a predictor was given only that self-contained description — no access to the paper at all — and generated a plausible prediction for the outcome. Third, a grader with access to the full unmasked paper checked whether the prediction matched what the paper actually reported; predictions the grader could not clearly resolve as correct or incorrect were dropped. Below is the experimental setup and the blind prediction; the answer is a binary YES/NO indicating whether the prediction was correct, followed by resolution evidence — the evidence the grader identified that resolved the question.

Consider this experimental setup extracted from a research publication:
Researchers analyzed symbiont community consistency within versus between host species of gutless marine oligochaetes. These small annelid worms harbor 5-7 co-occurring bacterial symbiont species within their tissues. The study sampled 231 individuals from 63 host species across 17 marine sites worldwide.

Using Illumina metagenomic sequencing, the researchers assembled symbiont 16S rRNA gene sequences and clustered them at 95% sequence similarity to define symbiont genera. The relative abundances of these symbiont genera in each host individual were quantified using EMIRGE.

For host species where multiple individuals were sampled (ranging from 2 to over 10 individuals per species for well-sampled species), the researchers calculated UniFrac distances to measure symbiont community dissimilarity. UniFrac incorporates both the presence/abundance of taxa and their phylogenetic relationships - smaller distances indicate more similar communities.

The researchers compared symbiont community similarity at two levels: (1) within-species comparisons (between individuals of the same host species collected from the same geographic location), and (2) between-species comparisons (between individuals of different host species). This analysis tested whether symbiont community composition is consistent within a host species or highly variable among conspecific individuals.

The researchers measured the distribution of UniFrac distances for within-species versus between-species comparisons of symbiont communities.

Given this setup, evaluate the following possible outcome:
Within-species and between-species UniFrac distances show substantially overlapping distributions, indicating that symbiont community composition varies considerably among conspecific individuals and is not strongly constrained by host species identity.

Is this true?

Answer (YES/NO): NO